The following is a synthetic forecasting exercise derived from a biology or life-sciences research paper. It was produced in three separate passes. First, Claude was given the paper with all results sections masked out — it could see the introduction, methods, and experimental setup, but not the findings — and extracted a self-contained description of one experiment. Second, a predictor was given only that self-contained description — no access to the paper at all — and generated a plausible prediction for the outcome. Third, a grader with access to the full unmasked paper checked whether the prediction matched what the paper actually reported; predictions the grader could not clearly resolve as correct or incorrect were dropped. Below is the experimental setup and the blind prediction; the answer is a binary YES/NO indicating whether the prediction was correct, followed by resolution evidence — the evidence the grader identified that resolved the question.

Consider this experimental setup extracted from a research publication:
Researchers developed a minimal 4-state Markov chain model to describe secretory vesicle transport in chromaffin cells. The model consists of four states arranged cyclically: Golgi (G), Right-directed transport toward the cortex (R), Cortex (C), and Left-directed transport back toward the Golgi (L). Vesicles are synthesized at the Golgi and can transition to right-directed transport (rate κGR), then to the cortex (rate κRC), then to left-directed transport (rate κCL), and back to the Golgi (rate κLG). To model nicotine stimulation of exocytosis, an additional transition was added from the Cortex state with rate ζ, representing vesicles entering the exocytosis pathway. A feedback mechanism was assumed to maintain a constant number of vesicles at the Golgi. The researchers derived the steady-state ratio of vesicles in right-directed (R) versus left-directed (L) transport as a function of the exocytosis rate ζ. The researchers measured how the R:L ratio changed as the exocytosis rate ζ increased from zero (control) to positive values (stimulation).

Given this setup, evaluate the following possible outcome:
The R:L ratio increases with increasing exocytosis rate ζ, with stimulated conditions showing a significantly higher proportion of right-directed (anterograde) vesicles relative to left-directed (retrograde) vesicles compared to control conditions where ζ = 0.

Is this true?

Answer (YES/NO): YES